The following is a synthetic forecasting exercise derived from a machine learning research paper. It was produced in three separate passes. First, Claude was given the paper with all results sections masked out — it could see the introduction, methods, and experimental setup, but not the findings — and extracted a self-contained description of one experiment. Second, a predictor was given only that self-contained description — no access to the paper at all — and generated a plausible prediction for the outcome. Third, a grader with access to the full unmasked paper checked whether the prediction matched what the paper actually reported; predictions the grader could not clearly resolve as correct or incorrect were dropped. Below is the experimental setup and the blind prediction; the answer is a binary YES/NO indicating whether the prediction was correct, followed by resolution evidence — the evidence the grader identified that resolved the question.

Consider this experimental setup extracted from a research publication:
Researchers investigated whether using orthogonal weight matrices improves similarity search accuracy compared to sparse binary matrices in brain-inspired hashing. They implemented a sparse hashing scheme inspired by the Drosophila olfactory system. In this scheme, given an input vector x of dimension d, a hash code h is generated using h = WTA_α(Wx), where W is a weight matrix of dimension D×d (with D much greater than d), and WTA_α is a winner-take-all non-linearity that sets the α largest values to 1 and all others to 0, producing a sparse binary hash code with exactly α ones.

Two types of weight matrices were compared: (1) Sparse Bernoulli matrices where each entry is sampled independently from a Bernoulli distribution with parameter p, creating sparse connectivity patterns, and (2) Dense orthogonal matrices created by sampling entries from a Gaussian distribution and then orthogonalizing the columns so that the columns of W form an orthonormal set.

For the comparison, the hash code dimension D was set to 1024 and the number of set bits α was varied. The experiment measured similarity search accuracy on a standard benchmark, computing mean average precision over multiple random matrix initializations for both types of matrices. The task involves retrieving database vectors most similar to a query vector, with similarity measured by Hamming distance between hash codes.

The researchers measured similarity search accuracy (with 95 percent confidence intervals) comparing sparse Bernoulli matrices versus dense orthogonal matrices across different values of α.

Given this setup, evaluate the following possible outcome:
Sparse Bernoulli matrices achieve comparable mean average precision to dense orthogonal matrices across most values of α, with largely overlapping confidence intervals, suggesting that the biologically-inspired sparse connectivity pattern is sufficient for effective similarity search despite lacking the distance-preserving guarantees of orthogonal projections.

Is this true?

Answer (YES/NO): NO